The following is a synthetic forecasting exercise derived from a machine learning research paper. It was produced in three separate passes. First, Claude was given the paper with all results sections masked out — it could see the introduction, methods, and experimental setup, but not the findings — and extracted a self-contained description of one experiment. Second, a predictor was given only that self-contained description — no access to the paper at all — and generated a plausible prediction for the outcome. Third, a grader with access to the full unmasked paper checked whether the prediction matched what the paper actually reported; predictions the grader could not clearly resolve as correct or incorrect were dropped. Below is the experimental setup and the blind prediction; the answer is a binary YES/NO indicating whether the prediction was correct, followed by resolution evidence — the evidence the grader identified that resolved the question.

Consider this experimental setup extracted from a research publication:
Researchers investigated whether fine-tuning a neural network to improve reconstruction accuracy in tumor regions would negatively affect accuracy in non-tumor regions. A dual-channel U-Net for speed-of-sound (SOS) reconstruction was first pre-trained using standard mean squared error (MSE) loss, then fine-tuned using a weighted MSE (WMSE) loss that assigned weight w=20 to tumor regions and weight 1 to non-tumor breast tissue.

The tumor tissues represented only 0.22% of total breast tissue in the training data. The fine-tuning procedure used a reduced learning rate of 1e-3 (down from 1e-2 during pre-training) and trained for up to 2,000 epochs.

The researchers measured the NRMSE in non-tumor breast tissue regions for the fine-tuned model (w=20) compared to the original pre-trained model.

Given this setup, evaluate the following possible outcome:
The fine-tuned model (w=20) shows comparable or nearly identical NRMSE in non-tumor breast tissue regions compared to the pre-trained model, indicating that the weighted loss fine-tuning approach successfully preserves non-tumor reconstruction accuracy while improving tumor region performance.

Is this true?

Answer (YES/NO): NO